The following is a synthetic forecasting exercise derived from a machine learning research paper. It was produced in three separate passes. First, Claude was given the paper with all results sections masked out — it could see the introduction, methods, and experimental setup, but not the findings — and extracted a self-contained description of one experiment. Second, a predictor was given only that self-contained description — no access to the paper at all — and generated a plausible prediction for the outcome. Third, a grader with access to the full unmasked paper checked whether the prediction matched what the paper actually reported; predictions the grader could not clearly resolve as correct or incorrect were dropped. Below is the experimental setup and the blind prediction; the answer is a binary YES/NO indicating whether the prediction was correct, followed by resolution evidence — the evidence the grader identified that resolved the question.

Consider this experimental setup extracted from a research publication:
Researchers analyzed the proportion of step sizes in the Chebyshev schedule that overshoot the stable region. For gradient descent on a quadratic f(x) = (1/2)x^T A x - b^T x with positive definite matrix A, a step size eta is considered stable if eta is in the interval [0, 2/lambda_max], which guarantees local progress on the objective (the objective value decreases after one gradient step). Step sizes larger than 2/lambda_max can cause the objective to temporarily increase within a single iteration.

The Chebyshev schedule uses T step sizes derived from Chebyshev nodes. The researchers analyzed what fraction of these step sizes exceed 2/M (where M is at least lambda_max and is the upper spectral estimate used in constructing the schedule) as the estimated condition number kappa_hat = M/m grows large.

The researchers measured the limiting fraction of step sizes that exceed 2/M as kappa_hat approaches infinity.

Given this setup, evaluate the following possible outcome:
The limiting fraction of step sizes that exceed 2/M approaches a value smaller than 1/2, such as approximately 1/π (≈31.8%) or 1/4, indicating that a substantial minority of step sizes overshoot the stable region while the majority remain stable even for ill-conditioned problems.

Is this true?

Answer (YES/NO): NO